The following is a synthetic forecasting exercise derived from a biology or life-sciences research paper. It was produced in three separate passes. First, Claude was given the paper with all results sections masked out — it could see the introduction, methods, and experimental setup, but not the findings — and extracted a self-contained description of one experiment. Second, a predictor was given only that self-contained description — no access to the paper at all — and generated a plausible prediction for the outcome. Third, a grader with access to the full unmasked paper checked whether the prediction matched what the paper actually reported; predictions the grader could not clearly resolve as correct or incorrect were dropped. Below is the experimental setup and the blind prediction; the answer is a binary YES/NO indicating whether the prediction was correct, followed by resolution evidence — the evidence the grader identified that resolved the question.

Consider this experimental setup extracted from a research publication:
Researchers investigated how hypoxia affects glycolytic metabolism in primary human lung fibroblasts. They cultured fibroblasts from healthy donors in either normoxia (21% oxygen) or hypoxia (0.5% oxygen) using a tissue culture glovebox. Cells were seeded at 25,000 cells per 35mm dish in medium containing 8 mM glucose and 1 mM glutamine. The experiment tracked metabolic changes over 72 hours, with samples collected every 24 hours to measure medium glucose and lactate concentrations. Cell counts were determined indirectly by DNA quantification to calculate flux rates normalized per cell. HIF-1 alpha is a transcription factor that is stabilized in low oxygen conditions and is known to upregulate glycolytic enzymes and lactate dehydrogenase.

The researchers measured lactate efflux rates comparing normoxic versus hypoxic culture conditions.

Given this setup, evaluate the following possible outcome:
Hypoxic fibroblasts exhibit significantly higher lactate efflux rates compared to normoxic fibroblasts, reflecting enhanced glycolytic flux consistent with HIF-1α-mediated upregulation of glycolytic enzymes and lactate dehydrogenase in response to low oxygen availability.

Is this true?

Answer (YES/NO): NO